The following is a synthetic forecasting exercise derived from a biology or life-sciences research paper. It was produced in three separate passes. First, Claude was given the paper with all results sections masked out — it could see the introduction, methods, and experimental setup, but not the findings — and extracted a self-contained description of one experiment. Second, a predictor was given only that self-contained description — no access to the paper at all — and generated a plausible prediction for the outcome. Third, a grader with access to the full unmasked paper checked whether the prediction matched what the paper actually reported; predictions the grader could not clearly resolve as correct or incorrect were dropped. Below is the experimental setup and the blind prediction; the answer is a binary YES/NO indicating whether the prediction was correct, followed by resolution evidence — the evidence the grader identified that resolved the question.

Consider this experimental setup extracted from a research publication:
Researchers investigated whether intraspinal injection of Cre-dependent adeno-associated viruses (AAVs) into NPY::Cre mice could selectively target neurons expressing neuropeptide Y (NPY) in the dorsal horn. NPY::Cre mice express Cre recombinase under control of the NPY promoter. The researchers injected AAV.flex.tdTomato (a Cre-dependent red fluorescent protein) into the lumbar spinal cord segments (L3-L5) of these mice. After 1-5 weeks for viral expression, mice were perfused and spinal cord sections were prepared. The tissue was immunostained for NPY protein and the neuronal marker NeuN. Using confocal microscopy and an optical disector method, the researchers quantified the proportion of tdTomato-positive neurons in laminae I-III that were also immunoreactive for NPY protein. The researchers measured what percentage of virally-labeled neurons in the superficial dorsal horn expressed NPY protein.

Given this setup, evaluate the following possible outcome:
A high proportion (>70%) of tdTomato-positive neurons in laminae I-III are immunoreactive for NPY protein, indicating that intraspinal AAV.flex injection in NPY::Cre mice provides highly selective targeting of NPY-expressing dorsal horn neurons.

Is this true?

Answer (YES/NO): YES